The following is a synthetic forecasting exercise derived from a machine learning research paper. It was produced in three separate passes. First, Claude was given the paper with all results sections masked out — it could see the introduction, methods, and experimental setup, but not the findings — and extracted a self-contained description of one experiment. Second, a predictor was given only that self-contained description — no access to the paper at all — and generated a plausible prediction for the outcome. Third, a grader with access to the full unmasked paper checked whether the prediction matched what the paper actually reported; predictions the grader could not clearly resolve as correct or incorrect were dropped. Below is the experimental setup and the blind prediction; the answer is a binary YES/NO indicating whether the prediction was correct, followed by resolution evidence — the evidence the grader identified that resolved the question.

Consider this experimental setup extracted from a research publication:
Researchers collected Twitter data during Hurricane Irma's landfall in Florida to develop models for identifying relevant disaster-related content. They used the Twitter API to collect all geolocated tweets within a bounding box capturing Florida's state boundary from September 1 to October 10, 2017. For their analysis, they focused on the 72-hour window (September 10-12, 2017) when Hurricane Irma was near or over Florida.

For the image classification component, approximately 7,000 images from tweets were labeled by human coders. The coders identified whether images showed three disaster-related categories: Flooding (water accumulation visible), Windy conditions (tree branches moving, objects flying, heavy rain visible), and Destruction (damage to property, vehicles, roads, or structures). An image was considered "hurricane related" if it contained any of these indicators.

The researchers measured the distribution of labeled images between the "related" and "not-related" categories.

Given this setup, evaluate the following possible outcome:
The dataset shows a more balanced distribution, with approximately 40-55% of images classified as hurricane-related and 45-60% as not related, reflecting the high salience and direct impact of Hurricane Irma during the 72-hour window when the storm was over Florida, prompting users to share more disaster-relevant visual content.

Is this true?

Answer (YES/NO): NO